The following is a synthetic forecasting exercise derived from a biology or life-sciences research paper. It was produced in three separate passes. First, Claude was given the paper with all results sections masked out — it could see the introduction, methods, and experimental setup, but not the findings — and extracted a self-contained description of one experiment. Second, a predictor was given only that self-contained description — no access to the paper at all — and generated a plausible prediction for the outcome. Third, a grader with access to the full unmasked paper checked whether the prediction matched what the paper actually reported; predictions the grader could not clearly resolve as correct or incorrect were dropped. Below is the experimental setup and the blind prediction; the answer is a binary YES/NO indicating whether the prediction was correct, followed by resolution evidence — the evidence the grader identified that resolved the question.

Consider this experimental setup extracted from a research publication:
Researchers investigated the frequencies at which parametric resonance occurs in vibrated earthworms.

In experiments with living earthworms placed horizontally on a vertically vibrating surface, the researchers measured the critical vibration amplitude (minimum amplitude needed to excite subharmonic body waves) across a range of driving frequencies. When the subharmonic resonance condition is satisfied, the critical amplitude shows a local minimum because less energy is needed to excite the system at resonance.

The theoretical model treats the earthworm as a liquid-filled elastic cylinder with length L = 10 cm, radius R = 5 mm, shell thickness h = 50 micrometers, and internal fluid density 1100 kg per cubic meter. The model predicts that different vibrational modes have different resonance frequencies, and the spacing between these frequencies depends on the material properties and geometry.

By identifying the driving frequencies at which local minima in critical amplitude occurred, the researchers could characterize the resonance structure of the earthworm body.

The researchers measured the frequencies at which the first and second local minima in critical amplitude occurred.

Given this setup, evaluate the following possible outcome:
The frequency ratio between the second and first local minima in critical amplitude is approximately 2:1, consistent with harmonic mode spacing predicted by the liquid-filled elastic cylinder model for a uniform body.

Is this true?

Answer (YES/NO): NO